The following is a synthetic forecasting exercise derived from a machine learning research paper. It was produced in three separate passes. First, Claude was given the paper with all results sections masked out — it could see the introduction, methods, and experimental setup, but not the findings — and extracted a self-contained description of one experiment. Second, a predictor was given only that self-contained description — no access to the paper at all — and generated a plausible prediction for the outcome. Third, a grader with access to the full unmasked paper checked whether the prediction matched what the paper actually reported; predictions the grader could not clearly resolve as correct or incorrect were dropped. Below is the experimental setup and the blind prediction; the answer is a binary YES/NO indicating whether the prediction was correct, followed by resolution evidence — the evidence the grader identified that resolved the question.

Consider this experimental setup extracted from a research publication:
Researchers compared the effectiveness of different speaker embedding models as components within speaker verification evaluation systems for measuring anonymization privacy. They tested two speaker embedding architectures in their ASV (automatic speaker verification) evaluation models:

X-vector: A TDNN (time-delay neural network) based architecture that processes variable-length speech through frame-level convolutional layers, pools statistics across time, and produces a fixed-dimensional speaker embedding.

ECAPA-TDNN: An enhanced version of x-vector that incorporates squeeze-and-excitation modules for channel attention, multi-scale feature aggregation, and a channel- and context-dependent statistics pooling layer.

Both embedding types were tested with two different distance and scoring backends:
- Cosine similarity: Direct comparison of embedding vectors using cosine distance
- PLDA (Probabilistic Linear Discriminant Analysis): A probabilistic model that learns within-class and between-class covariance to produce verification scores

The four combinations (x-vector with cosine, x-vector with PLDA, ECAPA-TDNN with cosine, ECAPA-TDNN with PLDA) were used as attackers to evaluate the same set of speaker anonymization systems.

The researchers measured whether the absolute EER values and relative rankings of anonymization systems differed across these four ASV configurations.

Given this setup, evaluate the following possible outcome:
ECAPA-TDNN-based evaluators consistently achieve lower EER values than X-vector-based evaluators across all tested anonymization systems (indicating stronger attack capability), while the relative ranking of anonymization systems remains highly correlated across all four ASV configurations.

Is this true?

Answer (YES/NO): NO